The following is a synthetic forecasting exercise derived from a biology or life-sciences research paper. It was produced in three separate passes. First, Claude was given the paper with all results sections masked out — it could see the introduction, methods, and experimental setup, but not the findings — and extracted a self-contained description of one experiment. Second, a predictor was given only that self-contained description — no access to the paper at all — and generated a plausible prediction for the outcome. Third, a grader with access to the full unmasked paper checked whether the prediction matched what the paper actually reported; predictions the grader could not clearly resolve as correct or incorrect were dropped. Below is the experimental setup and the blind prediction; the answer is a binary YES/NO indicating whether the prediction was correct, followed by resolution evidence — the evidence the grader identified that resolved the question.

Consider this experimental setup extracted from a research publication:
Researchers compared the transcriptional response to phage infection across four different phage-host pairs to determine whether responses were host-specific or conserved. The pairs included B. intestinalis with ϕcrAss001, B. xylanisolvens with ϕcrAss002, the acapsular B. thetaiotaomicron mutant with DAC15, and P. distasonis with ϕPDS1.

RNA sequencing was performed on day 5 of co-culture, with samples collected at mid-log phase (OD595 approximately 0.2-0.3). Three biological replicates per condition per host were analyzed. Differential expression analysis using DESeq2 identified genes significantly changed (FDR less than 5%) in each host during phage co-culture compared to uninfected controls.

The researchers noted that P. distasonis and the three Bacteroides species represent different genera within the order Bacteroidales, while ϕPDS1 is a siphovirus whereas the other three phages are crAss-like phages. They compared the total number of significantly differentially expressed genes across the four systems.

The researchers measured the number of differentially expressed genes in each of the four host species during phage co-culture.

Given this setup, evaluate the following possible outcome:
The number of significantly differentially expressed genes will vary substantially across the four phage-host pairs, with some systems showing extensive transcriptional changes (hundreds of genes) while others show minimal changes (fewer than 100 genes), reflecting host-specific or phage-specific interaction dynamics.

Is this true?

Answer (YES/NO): NO